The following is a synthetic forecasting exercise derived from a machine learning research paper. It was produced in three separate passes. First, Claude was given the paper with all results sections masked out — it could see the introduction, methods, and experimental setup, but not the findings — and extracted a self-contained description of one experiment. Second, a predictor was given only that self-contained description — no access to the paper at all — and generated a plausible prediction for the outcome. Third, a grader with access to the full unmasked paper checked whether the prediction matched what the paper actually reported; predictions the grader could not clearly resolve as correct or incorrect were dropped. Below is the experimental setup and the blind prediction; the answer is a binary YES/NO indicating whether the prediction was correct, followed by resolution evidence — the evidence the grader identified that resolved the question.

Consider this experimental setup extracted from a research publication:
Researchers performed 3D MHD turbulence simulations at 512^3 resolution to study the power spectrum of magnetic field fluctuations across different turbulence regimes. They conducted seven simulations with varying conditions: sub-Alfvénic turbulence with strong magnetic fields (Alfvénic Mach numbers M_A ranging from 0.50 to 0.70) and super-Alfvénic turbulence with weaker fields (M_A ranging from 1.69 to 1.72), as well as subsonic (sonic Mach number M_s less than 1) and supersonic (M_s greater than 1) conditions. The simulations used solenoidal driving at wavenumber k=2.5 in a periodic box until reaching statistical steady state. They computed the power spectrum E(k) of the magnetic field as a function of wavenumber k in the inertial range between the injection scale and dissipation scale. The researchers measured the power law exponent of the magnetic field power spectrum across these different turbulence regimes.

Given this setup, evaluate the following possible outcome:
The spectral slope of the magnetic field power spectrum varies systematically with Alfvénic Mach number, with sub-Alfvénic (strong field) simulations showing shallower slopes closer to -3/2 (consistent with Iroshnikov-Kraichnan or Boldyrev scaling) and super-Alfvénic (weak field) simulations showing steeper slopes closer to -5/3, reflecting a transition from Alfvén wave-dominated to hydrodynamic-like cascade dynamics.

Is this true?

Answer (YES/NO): NO